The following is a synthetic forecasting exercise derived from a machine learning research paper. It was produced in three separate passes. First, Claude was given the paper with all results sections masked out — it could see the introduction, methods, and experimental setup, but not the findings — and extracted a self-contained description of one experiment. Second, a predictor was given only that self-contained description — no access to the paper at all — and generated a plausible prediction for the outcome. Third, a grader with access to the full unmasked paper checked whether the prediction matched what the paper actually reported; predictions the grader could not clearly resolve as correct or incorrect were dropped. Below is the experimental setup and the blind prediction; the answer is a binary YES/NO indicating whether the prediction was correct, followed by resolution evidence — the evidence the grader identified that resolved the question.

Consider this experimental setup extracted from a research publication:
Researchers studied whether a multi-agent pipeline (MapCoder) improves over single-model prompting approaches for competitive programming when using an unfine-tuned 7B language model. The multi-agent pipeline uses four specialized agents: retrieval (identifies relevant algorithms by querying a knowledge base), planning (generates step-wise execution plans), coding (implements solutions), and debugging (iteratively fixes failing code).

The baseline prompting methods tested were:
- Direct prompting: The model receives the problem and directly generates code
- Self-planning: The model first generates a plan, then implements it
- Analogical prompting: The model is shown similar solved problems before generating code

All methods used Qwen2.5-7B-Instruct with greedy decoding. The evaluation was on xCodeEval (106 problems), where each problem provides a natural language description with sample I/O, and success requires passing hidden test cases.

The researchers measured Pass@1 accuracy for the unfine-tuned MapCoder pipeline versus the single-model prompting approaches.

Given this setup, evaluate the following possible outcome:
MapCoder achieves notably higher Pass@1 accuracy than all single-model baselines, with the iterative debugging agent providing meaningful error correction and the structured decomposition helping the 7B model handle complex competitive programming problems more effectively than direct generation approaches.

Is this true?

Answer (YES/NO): NO